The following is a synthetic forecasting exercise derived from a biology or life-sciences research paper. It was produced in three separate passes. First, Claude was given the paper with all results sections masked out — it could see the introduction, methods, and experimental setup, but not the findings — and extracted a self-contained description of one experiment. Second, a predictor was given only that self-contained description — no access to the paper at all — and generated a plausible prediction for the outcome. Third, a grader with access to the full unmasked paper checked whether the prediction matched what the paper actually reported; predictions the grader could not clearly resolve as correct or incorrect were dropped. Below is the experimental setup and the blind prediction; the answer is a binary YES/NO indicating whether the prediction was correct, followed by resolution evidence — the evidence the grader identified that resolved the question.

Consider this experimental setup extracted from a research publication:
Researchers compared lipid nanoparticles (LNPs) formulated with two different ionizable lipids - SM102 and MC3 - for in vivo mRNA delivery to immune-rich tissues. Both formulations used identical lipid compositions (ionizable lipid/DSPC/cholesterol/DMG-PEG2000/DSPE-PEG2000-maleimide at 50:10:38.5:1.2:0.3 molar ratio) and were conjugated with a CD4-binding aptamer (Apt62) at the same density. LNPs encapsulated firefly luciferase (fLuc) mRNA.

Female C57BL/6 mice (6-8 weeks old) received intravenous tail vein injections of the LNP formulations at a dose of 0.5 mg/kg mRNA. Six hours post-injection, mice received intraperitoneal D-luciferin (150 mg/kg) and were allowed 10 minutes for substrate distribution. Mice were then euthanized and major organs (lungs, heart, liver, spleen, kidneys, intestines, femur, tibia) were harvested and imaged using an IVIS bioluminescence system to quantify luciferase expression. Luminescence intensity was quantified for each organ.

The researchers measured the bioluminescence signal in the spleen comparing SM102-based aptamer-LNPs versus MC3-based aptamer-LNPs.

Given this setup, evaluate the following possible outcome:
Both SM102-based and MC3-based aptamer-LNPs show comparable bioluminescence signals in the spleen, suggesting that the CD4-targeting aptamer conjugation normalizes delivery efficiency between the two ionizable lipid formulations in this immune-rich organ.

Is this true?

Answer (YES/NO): NO